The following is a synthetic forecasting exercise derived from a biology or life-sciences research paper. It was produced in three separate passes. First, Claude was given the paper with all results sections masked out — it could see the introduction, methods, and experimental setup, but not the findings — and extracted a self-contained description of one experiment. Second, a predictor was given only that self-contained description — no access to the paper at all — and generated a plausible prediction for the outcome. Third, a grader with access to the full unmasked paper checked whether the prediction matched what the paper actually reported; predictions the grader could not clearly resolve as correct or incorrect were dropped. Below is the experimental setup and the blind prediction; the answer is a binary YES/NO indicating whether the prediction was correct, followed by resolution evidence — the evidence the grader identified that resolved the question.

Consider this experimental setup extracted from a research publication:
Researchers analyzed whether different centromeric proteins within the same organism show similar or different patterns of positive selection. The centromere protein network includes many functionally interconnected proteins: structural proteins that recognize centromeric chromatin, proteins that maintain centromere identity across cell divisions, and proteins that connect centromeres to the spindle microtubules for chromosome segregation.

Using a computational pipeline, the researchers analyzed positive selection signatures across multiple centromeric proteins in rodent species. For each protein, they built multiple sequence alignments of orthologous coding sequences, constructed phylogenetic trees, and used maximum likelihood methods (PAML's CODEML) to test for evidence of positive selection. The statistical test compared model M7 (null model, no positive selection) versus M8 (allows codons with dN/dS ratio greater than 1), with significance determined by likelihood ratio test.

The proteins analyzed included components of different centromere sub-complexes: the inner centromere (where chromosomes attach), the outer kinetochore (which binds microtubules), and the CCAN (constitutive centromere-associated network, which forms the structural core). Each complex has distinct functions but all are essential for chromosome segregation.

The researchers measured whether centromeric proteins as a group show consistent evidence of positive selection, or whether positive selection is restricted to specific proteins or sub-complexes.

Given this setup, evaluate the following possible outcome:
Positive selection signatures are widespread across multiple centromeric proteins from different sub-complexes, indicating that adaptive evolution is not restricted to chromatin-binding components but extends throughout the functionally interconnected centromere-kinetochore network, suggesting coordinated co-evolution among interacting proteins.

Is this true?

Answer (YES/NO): YES